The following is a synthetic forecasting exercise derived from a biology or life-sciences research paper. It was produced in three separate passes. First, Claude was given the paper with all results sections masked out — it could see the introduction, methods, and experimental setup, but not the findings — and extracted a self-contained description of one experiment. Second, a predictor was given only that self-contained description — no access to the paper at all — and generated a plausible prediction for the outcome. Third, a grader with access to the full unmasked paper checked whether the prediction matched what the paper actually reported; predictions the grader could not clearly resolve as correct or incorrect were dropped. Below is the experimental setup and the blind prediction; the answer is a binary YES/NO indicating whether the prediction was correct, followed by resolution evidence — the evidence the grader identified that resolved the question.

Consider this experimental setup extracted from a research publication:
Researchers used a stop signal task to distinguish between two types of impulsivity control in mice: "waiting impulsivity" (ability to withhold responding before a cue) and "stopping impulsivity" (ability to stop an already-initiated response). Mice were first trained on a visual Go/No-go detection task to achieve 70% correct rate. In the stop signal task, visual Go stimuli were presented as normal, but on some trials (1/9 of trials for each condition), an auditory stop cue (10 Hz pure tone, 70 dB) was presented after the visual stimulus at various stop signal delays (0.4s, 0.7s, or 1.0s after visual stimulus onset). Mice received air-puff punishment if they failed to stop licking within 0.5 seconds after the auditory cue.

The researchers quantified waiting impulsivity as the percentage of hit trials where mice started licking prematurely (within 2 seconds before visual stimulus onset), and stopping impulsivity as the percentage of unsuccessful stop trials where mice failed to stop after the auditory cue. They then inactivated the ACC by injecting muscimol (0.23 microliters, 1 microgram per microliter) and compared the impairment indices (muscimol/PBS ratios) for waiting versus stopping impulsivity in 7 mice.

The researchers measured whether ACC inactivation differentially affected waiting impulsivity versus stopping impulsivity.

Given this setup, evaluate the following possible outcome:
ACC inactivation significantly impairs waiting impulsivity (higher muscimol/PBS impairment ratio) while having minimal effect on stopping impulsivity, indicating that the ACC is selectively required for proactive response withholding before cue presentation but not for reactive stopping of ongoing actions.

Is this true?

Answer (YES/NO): NO